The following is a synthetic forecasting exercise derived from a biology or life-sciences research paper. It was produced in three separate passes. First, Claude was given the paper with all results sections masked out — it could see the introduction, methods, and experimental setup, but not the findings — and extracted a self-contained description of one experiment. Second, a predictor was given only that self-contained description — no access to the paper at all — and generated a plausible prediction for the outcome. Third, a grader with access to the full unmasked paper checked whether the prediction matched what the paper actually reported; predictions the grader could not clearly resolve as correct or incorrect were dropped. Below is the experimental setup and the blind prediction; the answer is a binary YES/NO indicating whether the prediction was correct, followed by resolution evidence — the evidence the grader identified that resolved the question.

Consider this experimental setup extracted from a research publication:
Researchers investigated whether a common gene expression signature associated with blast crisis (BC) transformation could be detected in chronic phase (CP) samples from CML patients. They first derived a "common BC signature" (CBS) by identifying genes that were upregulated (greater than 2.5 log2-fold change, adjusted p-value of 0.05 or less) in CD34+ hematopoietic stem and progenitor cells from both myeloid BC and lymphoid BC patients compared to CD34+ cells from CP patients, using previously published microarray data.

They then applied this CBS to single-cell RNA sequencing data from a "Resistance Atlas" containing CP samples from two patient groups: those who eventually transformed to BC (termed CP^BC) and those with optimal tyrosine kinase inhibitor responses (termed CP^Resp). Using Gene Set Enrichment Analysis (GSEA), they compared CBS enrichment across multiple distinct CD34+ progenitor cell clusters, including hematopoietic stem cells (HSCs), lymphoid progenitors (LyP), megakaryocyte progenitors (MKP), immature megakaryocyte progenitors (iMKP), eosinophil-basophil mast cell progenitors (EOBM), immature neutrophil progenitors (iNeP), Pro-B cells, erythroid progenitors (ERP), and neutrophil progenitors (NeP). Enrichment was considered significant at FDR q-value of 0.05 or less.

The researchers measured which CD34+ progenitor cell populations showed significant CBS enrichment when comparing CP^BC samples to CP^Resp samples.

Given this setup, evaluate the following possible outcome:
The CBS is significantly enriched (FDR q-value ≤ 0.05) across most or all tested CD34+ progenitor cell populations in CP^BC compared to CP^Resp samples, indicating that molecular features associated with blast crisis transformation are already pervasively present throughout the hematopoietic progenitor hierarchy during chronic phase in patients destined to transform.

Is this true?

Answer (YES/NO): NO